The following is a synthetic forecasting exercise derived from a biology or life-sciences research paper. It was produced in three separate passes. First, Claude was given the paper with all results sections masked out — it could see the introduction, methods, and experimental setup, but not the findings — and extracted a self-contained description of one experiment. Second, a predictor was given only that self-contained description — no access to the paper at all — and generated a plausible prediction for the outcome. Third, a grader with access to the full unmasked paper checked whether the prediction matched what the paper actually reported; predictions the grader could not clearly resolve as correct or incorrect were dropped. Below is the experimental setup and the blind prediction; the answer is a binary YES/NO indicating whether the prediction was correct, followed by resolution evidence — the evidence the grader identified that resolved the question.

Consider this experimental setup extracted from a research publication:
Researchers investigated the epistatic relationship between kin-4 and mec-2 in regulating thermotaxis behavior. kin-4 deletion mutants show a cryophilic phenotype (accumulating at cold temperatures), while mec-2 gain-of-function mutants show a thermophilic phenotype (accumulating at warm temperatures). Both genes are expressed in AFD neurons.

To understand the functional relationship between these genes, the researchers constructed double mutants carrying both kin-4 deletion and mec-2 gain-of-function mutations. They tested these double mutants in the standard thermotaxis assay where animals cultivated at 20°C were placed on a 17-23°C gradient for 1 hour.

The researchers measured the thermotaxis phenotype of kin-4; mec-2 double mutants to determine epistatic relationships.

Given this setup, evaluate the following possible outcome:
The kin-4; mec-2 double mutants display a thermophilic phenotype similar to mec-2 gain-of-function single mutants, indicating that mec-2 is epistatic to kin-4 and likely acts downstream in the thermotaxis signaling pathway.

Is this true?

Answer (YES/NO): YES